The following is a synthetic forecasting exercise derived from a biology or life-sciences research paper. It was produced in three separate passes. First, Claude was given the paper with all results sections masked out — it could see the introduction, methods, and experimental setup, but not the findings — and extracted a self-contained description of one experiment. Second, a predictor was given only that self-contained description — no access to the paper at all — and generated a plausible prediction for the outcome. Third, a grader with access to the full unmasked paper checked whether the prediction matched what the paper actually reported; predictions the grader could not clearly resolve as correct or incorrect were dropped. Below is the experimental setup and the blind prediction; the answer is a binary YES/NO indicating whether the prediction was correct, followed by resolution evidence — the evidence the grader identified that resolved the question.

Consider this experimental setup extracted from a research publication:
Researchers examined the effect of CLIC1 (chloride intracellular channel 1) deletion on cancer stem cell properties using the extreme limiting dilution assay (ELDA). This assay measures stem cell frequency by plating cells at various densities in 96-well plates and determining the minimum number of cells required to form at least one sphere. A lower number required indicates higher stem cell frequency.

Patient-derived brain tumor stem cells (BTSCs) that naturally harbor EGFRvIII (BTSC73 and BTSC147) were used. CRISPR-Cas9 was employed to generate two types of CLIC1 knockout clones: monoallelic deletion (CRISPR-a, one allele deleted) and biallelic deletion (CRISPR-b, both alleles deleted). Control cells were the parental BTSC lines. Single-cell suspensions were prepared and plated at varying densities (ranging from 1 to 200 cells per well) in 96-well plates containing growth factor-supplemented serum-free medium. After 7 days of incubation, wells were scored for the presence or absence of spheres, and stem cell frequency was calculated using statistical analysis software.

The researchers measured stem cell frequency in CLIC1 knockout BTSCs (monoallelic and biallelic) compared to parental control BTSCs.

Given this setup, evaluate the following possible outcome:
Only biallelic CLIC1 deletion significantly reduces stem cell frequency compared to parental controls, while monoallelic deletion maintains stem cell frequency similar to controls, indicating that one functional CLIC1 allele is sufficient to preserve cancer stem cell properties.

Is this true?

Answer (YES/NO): NO